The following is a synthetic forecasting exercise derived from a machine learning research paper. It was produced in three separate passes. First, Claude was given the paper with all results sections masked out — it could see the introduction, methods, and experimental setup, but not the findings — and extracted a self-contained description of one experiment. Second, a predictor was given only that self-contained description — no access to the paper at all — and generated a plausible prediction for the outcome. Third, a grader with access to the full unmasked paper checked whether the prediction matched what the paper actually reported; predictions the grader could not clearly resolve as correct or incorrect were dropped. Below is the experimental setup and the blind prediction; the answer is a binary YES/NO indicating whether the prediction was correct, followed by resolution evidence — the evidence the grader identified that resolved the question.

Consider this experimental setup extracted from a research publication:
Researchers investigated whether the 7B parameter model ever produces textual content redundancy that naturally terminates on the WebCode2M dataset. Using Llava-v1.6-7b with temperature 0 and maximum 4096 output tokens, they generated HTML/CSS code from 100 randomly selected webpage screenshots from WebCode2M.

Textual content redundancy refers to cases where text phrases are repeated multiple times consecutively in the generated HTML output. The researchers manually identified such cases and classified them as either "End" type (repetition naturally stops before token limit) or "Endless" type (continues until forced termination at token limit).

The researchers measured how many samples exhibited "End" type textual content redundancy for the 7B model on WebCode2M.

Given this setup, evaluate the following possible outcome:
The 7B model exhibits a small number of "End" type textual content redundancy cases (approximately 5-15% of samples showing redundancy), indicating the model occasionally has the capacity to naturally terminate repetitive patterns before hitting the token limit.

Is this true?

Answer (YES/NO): NO